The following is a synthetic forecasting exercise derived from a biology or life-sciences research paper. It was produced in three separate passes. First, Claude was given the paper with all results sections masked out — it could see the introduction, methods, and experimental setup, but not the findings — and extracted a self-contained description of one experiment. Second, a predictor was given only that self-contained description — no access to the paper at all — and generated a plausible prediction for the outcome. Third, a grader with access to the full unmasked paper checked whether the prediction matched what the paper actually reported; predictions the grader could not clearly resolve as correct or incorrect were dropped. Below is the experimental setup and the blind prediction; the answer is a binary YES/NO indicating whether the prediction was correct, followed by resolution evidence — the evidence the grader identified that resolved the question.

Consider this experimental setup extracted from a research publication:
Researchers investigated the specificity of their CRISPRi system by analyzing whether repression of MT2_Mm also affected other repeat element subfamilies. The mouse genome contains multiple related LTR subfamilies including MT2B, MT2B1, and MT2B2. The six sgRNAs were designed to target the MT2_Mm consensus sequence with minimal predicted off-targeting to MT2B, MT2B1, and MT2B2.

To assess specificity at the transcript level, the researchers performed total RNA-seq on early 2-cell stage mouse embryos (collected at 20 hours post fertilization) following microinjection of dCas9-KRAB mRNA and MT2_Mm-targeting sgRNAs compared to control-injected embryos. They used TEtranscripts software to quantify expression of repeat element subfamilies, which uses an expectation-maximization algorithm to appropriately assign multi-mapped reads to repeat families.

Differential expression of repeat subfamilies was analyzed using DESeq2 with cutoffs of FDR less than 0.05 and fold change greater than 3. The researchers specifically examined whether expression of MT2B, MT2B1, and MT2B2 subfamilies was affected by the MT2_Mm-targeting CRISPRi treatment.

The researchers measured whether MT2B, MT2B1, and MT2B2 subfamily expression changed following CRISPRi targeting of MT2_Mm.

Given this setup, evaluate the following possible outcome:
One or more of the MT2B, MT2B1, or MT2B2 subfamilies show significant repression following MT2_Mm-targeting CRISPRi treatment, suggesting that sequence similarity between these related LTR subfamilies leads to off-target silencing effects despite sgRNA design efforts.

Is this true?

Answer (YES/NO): NO